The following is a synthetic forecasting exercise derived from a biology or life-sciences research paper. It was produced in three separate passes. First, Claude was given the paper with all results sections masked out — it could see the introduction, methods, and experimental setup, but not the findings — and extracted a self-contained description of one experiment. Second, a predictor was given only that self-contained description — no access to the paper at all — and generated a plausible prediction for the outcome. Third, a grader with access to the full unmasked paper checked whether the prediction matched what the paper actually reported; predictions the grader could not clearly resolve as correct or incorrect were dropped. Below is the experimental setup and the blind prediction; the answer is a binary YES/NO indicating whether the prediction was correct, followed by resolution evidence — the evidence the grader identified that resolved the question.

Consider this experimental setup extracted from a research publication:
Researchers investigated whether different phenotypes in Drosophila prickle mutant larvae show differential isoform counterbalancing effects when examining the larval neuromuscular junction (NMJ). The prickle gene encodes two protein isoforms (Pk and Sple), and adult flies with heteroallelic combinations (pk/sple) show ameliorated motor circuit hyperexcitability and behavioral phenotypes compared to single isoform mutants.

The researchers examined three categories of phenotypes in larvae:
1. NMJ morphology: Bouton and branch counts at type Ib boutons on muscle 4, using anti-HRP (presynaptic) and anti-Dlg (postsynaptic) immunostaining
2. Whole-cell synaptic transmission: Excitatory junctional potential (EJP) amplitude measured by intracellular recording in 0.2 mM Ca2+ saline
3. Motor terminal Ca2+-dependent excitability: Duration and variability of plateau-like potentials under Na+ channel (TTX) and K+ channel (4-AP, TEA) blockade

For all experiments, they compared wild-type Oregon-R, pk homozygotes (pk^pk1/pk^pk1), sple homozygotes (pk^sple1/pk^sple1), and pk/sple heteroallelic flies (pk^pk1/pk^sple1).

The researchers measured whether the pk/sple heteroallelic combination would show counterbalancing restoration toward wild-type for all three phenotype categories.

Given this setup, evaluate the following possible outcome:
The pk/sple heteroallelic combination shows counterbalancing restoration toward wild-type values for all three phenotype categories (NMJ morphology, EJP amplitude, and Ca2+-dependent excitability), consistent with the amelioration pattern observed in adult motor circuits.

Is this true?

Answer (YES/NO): NO